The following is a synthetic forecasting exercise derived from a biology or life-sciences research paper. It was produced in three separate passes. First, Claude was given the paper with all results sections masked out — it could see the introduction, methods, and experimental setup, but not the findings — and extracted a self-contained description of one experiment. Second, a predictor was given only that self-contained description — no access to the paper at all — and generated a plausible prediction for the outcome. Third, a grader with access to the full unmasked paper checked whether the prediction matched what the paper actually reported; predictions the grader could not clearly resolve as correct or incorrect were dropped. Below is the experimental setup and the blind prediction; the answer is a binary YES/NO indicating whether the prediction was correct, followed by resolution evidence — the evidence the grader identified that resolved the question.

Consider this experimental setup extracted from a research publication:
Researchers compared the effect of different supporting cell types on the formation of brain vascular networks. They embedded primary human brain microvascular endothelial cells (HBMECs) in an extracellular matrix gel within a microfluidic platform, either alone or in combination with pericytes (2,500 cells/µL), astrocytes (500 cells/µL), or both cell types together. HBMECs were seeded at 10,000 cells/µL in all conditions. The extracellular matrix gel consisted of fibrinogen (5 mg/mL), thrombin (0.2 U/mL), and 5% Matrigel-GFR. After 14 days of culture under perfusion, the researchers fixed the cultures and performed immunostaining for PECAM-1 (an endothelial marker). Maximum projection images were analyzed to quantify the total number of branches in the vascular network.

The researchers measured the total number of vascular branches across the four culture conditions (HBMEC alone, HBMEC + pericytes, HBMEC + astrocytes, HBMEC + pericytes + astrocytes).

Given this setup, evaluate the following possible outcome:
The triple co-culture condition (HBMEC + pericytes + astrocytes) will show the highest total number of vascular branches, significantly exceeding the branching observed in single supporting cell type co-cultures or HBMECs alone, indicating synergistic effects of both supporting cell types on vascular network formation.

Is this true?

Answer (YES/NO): YES